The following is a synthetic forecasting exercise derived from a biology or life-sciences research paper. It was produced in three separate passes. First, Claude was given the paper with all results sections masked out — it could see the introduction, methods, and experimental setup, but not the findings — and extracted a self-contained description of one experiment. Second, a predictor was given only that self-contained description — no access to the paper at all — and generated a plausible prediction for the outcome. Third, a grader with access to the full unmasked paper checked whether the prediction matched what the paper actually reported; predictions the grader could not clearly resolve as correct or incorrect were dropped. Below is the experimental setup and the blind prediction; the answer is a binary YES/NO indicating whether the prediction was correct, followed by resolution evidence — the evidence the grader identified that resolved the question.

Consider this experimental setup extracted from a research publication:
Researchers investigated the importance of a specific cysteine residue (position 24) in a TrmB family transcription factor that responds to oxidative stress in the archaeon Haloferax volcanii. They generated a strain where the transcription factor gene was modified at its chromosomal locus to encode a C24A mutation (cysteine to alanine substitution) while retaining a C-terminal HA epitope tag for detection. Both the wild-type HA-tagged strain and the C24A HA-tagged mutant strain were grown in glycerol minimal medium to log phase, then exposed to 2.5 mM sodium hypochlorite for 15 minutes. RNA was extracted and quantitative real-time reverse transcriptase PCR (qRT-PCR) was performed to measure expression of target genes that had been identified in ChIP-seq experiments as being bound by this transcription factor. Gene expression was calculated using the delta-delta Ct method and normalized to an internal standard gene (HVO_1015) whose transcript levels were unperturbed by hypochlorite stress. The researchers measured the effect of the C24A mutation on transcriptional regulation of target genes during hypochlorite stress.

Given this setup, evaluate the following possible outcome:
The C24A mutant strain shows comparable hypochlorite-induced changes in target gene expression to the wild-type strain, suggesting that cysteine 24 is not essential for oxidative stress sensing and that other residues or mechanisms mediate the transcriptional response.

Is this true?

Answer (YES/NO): NO